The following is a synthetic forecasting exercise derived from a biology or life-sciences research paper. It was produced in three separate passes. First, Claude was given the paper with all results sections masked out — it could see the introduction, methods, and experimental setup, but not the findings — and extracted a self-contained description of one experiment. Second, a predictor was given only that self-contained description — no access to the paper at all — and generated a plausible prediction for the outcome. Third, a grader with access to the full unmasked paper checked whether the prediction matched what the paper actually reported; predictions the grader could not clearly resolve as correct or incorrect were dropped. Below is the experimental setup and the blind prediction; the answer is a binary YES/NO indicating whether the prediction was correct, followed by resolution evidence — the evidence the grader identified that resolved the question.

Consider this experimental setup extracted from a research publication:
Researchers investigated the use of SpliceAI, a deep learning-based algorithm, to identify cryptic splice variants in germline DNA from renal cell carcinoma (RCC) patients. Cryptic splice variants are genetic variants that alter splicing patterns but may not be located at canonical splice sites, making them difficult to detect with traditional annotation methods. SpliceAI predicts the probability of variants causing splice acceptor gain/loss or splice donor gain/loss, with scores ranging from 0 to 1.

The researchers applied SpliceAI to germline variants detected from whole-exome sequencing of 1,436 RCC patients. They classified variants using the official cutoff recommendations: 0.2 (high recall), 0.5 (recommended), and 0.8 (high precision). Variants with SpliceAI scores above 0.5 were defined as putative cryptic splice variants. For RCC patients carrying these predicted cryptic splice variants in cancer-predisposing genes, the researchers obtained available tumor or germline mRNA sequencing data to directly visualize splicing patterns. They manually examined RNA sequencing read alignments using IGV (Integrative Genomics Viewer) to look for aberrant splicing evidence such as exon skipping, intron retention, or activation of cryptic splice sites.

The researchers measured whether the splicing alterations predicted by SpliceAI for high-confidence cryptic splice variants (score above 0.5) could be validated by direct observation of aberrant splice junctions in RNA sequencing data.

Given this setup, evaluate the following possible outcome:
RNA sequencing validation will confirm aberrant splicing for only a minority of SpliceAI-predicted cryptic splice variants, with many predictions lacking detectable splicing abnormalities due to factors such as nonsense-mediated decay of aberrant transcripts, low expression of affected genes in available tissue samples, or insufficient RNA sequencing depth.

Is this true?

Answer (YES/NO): YES